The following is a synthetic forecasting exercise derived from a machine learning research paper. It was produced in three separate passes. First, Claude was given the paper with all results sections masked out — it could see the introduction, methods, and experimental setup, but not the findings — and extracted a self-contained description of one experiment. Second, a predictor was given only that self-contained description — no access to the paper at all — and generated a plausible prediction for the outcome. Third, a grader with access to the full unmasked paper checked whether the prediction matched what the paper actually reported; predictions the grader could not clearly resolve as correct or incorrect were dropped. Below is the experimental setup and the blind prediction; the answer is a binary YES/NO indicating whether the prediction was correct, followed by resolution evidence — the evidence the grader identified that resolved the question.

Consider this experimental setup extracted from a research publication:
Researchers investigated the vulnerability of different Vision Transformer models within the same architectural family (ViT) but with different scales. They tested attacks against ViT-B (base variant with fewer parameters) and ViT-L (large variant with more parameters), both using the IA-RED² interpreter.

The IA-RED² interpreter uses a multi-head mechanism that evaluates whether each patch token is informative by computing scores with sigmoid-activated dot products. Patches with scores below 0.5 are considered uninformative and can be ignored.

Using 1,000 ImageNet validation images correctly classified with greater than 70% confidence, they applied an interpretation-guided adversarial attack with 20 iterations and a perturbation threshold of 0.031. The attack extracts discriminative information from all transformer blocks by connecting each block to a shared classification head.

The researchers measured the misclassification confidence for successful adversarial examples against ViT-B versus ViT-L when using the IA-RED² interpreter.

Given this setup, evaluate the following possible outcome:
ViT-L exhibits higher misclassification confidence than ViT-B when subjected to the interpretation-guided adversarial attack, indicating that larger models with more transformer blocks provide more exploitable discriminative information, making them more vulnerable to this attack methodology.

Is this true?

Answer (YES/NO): NO